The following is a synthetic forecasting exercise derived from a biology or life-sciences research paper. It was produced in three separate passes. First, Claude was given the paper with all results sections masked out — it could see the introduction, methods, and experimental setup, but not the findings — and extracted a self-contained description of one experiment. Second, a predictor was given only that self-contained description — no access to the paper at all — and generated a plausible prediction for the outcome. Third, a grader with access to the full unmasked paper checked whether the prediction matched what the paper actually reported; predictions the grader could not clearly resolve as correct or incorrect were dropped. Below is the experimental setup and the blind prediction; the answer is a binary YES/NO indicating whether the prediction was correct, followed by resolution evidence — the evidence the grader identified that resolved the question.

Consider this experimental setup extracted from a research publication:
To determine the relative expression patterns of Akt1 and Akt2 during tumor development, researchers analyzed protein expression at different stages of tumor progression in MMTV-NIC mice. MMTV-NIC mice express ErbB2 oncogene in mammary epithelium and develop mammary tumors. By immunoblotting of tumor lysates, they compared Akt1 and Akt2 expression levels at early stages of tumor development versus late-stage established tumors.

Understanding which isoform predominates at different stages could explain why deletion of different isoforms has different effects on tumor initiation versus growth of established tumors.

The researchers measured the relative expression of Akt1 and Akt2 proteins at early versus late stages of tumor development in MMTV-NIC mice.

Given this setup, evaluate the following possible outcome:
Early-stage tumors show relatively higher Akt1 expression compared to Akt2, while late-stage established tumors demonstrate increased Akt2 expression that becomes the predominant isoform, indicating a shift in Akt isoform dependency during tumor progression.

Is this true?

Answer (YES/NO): NO